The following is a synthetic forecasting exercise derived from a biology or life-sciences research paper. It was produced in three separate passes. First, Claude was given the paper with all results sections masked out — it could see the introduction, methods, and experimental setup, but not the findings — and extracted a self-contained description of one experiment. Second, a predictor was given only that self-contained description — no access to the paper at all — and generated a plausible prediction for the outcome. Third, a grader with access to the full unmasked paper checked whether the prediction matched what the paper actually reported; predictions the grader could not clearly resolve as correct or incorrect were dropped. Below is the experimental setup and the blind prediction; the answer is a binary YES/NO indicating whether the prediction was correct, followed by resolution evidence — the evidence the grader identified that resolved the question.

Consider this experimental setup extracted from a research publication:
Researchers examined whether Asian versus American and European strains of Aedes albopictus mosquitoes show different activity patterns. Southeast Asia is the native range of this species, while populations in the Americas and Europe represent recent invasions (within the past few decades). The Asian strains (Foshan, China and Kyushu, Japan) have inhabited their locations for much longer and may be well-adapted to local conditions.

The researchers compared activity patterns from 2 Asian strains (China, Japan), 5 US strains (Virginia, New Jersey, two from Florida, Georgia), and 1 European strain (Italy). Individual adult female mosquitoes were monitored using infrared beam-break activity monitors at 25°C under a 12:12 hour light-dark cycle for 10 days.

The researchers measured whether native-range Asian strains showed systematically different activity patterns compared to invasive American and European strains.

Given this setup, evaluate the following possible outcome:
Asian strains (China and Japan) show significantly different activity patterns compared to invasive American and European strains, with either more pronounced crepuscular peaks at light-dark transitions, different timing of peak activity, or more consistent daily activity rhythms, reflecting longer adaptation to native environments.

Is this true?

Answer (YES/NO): NO